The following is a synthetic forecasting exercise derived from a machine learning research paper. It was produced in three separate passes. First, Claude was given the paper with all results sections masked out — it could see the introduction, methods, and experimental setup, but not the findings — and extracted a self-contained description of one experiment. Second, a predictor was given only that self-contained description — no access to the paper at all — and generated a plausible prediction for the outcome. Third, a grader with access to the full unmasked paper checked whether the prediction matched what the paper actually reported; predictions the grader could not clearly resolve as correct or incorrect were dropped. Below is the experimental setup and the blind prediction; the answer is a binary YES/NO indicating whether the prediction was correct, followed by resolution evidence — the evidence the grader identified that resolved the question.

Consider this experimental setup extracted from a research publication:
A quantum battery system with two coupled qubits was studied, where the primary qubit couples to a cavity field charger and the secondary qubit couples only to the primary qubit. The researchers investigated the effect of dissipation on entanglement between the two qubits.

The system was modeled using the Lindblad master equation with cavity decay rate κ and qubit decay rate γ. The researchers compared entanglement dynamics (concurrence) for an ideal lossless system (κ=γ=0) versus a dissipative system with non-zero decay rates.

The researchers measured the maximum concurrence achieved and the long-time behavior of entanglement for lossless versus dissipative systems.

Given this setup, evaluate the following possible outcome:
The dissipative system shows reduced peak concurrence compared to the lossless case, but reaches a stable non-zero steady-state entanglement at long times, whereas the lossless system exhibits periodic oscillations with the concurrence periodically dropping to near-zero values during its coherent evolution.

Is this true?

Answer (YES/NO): NO